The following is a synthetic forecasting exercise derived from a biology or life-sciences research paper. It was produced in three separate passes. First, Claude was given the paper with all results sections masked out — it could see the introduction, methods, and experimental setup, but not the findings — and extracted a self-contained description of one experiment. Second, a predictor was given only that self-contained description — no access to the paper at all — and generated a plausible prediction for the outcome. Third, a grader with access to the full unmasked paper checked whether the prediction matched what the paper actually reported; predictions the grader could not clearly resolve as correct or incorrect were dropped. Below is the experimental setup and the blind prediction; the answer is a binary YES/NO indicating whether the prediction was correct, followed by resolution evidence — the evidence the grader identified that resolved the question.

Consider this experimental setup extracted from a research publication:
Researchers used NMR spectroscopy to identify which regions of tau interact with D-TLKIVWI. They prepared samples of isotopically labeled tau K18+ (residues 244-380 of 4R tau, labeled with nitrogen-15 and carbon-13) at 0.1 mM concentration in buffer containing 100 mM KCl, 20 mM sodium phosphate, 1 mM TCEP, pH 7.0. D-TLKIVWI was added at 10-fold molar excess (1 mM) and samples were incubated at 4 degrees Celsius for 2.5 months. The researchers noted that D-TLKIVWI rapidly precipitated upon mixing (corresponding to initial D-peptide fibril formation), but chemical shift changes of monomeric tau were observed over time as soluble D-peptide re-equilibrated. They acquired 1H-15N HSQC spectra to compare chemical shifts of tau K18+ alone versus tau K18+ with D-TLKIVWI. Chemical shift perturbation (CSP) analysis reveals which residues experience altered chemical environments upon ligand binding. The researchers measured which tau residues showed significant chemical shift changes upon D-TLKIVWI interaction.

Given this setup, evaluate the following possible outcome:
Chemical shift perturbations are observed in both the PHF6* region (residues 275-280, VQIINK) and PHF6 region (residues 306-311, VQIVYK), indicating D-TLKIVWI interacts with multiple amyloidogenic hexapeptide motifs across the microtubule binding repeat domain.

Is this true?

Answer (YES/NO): NO